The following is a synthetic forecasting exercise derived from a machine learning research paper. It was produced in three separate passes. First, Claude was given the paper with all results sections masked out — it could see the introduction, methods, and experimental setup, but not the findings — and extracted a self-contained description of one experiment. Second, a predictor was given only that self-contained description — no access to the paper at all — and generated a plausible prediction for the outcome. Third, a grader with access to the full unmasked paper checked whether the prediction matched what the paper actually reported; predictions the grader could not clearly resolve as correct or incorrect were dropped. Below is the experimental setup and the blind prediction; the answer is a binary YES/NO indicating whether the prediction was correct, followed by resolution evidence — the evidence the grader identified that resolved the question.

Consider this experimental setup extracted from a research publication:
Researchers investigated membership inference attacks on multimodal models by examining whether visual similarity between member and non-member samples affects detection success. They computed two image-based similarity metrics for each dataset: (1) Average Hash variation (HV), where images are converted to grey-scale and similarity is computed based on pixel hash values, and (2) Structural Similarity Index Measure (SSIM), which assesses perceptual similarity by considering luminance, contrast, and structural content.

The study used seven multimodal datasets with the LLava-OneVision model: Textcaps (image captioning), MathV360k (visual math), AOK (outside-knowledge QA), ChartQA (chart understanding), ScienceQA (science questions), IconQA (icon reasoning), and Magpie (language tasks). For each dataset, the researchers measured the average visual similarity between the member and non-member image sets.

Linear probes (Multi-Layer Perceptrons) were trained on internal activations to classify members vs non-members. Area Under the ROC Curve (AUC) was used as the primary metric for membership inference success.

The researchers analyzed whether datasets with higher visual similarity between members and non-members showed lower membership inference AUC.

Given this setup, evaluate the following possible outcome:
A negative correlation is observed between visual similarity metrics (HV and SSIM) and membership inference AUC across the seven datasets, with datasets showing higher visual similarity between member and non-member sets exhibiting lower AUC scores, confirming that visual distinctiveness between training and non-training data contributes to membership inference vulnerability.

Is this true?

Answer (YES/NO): NO